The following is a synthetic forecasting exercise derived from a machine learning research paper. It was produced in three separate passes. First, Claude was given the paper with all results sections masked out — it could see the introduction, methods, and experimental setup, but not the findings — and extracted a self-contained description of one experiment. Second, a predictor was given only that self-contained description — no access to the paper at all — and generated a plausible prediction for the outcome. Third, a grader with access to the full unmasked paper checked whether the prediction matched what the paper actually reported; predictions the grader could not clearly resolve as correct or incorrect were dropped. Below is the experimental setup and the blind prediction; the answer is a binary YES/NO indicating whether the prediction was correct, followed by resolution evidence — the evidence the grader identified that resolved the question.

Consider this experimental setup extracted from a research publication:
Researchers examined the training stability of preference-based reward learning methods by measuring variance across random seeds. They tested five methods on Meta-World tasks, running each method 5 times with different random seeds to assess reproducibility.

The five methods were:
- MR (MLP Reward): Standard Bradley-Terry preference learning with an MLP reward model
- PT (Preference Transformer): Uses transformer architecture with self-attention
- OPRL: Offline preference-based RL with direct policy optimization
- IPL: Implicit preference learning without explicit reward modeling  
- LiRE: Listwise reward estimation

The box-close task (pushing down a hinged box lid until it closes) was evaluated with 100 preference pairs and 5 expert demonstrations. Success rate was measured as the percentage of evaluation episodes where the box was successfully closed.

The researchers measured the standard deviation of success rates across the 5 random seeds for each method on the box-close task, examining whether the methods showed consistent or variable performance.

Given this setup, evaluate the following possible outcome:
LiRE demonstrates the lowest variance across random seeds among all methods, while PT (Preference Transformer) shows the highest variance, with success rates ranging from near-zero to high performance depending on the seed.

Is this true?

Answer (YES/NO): NO